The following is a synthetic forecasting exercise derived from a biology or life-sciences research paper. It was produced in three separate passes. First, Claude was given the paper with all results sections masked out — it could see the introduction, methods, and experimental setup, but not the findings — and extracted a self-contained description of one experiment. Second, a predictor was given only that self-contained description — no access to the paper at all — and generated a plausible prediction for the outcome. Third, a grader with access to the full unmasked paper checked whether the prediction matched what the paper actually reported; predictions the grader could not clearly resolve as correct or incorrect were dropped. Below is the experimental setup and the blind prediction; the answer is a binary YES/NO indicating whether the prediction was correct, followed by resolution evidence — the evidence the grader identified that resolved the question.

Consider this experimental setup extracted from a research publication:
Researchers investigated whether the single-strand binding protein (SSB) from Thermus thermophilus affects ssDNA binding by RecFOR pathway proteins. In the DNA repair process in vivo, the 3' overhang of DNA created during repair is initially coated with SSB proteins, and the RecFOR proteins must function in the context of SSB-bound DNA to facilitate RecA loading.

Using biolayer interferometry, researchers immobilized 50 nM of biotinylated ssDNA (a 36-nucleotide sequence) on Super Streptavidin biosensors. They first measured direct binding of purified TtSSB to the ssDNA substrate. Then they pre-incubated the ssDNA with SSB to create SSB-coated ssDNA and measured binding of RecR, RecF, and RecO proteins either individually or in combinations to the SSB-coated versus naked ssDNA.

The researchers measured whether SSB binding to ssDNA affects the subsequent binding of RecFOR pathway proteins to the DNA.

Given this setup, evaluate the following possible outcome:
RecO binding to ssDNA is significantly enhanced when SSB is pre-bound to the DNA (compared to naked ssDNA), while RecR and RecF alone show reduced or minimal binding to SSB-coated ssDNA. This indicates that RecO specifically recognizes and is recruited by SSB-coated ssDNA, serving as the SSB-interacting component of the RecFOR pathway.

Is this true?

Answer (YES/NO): NO